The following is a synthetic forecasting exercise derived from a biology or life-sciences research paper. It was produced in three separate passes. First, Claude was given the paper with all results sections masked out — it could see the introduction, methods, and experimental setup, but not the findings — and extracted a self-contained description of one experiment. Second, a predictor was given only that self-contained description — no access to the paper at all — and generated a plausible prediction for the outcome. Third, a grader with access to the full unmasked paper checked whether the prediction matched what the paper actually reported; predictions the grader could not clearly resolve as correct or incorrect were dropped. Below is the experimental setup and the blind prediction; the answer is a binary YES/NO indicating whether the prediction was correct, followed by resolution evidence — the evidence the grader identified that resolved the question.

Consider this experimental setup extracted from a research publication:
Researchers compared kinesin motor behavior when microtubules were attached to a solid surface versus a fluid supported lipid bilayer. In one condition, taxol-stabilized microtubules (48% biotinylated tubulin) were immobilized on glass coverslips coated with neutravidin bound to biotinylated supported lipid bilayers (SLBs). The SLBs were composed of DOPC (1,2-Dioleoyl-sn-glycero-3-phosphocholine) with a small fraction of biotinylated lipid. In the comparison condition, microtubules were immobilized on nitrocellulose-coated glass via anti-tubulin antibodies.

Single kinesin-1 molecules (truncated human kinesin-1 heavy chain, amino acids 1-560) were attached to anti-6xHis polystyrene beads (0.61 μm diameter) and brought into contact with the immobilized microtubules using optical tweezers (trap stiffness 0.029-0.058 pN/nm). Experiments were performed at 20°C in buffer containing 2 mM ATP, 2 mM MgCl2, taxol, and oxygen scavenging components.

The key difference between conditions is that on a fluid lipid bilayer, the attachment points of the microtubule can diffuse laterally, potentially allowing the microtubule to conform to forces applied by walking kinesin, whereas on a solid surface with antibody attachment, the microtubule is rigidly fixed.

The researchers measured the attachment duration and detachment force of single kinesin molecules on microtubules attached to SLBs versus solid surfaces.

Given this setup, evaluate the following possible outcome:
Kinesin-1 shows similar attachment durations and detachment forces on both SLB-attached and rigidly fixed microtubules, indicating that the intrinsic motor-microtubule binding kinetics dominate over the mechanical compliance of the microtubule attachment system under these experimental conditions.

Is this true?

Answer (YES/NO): YES